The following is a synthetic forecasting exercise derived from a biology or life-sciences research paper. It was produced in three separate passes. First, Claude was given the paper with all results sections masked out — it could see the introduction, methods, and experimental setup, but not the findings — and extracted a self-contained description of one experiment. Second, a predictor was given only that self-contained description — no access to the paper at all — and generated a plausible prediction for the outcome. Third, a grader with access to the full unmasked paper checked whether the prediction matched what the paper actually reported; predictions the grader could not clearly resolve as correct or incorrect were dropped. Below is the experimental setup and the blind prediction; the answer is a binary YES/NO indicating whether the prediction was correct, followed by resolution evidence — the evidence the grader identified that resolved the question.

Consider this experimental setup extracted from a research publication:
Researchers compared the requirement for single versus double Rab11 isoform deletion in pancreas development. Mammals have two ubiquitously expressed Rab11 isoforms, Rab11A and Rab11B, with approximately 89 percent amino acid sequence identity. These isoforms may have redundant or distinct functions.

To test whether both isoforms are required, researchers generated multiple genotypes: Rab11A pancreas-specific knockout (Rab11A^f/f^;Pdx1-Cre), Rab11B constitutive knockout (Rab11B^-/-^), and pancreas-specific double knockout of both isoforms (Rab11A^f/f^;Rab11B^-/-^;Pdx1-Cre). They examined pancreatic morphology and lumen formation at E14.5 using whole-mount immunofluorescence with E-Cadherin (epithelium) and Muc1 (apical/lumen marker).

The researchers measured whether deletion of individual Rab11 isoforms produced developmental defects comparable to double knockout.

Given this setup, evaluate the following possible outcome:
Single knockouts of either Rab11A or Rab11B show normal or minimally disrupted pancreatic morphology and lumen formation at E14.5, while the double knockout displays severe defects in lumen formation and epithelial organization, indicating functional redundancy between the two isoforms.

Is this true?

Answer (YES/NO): YES